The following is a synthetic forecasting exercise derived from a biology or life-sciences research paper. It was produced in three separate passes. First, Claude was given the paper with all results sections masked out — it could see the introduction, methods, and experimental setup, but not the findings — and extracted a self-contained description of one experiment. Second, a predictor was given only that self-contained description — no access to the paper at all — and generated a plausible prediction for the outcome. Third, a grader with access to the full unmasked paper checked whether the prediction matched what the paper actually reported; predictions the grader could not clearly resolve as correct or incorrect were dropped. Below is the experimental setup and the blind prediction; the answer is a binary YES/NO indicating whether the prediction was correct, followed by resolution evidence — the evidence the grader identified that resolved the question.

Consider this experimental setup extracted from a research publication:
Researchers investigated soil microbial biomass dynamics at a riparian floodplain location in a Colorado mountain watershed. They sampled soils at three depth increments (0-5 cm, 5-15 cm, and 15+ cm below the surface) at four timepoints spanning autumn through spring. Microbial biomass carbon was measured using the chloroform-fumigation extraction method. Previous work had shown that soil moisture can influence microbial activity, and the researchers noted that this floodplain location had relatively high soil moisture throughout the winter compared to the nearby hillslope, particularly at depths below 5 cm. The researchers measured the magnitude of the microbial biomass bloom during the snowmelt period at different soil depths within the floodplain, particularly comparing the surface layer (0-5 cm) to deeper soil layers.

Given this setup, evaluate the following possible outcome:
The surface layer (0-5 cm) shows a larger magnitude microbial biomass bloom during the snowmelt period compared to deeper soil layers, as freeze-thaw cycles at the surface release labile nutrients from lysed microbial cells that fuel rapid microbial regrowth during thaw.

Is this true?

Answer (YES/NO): NO